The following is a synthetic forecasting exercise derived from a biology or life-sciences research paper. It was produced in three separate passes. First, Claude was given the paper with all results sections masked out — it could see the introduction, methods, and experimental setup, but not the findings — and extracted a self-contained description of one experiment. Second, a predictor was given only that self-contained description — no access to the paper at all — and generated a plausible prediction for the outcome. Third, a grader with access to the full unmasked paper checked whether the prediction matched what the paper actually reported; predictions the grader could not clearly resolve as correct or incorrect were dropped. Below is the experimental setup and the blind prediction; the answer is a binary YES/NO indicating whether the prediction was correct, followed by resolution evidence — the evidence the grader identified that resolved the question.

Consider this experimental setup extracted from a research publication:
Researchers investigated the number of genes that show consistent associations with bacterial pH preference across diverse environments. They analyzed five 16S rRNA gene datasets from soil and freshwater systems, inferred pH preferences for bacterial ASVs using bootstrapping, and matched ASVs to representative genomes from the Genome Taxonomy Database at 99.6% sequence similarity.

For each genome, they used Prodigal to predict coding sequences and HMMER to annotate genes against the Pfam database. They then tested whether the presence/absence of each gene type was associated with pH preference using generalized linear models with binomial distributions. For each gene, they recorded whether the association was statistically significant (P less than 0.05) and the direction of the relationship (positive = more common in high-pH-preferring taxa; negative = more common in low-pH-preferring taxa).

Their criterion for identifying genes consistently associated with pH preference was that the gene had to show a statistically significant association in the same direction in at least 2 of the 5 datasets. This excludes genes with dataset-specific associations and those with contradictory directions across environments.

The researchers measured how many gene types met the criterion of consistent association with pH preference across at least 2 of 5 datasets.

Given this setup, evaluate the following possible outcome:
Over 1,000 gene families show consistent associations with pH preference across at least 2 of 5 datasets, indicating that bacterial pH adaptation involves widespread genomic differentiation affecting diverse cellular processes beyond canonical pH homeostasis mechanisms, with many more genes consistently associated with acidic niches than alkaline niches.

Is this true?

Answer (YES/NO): NO